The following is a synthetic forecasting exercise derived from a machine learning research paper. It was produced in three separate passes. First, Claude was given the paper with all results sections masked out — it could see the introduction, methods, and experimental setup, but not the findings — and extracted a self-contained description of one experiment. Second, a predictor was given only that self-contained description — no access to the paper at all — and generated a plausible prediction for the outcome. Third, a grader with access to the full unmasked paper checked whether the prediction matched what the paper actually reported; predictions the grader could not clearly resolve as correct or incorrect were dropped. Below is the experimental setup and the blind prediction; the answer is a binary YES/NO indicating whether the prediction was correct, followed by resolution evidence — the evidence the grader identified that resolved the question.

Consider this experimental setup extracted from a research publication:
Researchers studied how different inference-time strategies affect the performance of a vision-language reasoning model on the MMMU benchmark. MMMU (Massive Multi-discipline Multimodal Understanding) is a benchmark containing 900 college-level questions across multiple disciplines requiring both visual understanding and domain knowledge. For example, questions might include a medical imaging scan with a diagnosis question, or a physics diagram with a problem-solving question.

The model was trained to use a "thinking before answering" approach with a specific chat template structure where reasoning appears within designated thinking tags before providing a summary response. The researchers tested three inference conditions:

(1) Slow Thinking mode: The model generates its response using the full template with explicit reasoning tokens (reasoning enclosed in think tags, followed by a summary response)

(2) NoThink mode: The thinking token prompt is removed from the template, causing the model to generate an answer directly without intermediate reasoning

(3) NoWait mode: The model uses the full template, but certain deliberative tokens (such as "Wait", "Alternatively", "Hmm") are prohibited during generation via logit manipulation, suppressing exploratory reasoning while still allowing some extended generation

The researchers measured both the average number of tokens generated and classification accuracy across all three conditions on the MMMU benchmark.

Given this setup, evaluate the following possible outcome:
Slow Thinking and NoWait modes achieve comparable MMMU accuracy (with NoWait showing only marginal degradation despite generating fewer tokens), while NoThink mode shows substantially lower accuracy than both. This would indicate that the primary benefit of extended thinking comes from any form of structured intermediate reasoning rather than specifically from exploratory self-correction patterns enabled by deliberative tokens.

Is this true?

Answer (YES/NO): YES